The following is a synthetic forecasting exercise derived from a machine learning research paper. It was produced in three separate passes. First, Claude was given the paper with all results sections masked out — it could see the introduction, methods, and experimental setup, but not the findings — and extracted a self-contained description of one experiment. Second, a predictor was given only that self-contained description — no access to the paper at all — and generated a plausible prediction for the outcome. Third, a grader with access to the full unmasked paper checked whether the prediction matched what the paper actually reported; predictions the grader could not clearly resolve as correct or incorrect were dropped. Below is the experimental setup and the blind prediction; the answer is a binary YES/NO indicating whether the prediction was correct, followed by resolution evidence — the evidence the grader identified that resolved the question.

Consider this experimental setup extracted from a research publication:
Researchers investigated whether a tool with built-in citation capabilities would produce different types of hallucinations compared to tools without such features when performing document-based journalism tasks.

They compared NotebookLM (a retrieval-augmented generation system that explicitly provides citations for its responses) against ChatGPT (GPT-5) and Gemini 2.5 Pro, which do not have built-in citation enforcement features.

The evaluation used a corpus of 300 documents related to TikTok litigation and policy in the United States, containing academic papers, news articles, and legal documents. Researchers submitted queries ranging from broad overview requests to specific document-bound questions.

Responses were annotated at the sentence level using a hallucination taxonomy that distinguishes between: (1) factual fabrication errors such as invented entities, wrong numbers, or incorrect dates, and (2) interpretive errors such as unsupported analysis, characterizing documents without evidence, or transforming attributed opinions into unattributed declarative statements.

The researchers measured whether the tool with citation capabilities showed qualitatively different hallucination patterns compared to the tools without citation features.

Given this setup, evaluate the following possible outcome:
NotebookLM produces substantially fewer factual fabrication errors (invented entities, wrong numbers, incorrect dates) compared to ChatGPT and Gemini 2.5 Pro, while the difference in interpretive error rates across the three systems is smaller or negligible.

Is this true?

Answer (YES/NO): NO